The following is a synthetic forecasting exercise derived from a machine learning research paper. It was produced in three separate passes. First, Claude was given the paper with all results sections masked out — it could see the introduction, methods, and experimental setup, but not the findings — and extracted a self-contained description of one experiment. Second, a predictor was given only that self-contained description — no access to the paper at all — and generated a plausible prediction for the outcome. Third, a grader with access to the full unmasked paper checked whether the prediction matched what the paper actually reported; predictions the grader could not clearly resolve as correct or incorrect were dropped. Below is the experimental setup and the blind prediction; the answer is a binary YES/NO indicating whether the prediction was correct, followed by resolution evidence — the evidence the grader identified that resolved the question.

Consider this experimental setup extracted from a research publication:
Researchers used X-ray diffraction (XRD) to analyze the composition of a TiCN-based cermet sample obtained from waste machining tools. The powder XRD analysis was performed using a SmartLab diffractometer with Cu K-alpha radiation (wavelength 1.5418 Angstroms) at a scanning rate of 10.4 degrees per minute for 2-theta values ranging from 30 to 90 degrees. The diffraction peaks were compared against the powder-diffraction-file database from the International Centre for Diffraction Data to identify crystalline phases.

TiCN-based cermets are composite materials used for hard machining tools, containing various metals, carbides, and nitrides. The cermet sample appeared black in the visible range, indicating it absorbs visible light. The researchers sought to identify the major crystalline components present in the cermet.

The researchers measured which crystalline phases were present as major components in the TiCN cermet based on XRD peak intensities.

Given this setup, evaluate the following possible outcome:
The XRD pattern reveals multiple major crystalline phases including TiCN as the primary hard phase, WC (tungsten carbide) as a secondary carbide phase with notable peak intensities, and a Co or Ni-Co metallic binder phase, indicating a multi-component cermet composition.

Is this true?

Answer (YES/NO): NO